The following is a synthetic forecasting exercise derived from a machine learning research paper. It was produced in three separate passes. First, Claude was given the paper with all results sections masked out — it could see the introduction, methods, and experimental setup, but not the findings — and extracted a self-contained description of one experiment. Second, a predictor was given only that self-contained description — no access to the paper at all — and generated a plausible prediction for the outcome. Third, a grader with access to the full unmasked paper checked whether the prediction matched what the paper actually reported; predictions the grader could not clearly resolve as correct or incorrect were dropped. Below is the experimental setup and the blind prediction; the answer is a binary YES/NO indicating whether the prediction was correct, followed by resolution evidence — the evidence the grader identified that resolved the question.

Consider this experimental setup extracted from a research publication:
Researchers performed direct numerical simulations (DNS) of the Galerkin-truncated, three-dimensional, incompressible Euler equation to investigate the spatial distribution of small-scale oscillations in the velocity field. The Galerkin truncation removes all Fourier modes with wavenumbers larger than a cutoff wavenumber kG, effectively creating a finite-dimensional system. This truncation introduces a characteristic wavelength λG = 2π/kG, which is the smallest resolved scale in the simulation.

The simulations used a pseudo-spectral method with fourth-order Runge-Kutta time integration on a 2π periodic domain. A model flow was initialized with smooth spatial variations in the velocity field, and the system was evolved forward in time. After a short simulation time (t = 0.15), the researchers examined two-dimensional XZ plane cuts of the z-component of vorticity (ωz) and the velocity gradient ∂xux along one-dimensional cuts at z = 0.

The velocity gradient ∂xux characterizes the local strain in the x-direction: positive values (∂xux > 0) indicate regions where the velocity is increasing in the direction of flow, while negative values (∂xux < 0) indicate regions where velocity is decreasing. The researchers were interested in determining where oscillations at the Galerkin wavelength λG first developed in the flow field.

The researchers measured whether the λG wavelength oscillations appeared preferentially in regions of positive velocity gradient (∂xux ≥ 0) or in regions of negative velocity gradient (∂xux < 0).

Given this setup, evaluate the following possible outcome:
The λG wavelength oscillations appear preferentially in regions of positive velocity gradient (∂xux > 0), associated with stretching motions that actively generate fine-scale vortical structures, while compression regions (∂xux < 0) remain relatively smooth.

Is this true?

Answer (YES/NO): YES